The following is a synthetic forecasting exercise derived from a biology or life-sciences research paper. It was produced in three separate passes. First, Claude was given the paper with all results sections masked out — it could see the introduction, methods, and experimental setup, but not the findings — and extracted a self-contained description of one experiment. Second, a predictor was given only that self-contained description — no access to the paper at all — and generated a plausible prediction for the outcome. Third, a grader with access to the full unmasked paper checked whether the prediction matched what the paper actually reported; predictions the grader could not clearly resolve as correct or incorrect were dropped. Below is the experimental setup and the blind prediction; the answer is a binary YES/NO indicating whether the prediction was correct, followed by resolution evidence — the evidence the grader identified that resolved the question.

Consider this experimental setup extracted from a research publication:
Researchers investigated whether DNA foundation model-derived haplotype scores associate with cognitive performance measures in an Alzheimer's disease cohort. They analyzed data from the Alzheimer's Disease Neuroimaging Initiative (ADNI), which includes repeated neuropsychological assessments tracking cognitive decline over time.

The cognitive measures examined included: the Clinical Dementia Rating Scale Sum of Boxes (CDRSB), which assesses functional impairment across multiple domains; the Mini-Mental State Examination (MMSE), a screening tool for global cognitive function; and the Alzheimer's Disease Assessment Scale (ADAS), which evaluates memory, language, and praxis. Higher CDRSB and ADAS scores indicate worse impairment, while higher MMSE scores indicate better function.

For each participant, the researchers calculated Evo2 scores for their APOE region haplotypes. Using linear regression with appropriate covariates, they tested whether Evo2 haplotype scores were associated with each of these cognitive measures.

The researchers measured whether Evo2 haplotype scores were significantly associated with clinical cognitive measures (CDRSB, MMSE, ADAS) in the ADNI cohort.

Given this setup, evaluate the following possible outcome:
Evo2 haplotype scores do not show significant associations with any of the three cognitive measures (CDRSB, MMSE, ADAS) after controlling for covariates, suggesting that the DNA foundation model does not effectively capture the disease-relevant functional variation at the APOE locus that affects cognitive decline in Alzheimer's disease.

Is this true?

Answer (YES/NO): NO